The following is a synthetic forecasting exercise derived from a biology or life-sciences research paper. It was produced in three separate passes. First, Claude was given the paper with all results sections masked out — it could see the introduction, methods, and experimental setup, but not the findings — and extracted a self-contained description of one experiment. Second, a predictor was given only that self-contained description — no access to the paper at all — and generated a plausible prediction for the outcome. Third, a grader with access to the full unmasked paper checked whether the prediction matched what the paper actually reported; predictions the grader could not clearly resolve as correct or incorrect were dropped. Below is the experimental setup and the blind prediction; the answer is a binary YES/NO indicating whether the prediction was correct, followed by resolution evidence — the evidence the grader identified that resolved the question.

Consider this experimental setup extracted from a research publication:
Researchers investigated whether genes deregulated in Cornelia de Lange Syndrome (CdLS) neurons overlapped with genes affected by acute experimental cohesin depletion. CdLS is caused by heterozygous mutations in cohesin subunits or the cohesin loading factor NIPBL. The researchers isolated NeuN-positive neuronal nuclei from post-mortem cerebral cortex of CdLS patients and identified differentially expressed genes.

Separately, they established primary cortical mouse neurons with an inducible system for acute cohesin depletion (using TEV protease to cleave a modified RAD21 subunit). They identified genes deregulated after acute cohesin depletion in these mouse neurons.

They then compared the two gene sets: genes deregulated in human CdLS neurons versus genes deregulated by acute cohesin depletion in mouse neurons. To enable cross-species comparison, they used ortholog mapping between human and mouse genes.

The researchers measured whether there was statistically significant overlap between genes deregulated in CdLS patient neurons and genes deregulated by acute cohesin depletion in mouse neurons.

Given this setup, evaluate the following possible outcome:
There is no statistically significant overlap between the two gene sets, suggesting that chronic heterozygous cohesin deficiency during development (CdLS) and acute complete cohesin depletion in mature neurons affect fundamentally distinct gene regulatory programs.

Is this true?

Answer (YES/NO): NO